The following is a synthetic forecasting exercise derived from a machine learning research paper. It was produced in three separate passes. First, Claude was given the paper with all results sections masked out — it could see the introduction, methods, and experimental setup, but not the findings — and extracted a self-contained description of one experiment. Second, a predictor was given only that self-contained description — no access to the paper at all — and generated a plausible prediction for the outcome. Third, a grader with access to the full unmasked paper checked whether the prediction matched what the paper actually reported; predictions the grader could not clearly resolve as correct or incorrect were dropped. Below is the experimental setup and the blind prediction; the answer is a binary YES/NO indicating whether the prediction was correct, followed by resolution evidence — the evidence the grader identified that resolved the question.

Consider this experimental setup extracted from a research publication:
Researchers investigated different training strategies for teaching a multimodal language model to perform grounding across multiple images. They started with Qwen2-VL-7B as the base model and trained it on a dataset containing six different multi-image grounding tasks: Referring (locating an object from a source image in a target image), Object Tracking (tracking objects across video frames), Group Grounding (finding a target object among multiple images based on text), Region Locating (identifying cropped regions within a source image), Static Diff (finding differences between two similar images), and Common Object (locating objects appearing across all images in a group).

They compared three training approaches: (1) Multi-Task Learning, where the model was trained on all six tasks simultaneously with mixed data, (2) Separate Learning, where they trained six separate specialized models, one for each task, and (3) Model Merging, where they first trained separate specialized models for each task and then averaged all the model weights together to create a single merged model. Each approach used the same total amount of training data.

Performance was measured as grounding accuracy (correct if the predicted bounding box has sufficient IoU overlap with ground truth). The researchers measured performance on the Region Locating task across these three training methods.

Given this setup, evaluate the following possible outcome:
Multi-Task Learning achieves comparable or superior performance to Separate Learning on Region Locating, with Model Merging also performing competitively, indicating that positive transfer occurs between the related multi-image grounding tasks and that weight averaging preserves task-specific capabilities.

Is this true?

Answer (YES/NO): NO